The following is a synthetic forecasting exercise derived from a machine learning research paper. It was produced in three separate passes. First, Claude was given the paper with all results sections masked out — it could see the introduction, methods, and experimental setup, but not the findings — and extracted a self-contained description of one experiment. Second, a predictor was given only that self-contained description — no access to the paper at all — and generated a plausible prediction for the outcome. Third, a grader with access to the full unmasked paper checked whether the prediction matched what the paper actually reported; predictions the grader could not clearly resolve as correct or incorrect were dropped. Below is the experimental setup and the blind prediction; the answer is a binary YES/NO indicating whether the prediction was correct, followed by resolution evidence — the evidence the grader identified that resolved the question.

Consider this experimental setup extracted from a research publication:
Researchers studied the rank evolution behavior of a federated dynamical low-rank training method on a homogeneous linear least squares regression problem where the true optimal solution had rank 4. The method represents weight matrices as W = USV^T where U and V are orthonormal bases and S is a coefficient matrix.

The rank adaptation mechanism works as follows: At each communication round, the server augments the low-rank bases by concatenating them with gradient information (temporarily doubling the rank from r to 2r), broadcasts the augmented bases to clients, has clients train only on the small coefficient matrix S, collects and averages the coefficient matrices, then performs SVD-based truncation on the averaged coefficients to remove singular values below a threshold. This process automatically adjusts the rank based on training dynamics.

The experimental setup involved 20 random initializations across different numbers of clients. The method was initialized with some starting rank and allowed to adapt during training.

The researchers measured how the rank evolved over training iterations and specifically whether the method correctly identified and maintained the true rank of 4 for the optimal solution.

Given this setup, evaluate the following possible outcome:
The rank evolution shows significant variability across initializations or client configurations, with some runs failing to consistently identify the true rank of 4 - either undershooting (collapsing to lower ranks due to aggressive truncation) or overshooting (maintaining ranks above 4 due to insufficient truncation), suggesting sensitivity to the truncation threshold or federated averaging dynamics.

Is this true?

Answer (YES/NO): NO